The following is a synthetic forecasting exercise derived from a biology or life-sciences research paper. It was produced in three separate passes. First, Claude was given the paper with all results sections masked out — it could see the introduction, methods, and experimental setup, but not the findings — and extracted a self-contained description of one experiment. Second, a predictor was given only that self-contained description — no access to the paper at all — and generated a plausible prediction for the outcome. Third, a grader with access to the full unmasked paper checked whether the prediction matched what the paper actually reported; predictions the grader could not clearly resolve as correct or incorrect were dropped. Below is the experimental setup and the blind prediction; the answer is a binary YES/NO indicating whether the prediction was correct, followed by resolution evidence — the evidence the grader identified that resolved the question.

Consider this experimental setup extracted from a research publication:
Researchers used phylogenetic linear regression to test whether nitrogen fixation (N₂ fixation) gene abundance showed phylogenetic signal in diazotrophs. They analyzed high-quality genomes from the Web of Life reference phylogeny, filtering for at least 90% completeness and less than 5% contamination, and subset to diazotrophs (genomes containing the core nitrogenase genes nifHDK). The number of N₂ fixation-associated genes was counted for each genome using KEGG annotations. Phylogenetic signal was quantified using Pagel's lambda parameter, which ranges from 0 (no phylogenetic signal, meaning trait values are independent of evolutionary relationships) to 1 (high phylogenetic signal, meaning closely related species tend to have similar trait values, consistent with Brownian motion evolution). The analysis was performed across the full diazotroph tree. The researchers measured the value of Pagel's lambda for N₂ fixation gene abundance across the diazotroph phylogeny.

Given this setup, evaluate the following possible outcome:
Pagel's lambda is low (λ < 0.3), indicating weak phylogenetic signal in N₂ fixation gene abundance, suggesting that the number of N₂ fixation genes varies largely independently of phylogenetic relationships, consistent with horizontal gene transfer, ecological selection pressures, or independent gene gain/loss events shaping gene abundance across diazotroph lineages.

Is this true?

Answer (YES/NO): NO